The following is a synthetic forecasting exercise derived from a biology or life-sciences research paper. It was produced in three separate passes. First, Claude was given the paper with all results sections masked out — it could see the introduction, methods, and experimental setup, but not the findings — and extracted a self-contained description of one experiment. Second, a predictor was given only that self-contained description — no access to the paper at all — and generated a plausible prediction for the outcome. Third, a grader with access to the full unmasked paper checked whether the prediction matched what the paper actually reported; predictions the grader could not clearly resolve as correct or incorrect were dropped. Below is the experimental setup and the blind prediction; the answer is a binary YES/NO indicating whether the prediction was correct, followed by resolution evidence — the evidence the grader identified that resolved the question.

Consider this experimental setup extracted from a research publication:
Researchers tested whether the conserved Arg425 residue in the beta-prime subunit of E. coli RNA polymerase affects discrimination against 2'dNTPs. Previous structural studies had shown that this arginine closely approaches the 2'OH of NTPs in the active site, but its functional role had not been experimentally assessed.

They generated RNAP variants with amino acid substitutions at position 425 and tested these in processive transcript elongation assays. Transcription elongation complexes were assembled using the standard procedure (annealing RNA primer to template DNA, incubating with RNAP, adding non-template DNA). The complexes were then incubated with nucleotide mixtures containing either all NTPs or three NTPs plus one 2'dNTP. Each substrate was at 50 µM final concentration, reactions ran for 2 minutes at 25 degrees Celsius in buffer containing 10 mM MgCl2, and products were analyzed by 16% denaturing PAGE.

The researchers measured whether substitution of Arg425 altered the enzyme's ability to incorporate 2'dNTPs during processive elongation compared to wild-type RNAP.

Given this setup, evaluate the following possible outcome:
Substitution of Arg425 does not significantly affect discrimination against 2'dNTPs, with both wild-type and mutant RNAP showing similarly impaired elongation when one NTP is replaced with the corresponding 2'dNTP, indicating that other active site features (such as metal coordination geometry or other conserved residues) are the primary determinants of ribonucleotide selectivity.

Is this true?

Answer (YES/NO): NO